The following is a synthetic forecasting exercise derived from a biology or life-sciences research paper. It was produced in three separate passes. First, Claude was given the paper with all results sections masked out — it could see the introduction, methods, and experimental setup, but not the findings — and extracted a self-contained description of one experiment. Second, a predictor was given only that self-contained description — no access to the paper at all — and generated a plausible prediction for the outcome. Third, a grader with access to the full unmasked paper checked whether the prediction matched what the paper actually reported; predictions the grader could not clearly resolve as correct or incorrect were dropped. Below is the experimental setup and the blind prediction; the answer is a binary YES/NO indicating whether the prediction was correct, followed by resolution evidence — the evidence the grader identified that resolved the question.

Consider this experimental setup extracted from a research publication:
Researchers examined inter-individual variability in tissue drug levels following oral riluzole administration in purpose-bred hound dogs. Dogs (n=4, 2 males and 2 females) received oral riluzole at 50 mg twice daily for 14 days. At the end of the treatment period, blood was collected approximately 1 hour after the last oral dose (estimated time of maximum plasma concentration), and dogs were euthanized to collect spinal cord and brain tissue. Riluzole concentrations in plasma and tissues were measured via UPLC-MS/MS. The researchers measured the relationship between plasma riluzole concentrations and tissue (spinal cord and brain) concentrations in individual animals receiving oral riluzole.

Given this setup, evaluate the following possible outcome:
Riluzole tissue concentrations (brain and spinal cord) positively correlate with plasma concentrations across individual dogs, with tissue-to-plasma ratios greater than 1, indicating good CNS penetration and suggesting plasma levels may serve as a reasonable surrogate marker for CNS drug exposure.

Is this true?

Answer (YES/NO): NO